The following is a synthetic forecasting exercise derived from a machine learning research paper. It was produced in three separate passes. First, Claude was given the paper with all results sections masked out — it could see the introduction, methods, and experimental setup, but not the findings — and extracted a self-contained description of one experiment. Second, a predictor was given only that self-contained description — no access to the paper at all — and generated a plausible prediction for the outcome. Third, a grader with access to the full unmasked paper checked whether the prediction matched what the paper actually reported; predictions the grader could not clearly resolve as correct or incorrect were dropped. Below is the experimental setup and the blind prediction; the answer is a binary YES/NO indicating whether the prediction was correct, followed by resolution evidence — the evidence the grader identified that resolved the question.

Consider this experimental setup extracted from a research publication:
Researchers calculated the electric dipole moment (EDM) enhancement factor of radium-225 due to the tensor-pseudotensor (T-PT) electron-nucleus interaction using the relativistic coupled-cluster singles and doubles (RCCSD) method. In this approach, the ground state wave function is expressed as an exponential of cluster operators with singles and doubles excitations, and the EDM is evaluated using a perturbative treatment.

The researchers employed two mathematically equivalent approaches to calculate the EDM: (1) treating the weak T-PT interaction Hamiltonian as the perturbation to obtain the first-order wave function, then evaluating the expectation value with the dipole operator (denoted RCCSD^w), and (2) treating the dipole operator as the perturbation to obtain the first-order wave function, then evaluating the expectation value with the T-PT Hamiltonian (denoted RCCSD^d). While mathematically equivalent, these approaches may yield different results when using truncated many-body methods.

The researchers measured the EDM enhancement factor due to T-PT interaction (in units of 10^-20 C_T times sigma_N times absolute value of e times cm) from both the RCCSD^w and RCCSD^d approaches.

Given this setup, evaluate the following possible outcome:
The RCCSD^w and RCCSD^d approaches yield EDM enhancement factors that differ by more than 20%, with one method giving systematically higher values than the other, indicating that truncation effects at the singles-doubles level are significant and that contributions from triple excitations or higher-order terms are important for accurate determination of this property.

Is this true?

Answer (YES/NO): YES